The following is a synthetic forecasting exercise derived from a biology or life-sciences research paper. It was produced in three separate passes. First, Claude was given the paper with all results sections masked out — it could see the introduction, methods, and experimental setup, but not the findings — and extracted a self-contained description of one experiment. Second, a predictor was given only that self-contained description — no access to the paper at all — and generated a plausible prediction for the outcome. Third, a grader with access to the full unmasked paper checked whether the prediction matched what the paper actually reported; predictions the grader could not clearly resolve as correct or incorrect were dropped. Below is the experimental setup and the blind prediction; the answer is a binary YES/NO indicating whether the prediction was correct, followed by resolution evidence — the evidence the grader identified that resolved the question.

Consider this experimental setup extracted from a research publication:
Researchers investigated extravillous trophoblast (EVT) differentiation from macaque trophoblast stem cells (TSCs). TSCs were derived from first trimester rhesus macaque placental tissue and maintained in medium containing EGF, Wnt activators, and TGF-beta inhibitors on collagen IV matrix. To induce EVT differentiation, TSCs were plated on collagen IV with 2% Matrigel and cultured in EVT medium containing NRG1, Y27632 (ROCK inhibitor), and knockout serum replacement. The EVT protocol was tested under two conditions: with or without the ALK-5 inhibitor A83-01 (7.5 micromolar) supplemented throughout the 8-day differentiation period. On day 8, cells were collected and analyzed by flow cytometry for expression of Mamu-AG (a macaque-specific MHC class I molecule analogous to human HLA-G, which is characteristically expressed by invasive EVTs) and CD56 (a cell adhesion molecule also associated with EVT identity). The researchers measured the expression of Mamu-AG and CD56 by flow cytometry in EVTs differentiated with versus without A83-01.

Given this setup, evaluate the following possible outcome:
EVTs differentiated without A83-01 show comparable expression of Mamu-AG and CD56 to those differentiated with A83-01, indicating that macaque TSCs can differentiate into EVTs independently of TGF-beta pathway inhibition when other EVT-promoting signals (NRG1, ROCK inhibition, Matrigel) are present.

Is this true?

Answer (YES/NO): YES